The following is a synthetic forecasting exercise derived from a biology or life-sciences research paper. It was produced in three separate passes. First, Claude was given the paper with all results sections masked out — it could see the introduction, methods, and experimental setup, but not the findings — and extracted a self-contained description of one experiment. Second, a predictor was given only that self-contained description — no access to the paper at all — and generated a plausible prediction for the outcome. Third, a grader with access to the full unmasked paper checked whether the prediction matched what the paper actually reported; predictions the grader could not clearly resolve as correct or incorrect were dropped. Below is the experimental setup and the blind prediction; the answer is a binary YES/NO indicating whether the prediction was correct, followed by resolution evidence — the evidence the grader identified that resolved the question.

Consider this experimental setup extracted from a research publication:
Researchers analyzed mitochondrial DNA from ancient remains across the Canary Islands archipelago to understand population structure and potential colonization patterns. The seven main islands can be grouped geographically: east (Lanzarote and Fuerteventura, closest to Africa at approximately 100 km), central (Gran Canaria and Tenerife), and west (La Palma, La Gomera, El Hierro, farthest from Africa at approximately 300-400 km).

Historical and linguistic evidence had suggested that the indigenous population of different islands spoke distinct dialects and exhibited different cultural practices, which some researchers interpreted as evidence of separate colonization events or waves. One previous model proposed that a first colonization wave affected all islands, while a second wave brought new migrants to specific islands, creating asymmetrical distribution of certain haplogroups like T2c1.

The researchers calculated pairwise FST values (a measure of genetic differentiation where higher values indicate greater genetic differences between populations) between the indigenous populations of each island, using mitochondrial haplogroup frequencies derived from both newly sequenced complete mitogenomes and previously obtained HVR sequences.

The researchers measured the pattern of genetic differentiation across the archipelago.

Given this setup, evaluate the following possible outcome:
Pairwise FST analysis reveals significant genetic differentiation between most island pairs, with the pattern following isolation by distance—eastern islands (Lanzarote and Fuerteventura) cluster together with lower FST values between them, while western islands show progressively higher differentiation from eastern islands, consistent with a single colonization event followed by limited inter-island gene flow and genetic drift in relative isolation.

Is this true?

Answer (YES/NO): NO